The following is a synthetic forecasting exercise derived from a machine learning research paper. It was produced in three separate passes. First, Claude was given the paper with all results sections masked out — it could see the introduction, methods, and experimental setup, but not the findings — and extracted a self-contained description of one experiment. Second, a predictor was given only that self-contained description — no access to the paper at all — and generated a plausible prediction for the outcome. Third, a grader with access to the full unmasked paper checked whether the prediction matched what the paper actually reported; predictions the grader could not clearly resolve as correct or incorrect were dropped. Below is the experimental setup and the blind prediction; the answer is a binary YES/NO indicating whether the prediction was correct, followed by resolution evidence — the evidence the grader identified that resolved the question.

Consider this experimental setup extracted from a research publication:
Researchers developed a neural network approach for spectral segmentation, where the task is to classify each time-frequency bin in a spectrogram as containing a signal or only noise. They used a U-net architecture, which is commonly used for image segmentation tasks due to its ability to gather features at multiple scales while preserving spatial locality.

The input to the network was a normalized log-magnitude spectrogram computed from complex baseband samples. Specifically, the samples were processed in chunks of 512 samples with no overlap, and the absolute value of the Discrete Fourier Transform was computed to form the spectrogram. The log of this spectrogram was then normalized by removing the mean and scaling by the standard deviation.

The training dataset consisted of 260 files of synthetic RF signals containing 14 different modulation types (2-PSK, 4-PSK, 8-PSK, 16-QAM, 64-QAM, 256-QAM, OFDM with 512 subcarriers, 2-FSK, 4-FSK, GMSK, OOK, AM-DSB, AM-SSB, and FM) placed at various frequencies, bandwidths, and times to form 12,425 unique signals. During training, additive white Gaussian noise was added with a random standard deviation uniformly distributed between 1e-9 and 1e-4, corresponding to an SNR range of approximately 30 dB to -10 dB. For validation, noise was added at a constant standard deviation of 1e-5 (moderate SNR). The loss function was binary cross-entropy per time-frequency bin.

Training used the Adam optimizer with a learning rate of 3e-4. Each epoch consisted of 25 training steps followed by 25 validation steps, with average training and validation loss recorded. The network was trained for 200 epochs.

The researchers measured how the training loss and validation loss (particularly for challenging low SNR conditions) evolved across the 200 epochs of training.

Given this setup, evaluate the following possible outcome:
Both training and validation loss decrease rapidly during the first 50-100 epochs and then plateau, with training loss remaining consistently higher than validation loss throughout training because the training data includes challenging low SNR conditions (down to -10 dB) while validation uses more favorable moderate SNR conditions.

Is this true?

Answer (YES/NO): NO